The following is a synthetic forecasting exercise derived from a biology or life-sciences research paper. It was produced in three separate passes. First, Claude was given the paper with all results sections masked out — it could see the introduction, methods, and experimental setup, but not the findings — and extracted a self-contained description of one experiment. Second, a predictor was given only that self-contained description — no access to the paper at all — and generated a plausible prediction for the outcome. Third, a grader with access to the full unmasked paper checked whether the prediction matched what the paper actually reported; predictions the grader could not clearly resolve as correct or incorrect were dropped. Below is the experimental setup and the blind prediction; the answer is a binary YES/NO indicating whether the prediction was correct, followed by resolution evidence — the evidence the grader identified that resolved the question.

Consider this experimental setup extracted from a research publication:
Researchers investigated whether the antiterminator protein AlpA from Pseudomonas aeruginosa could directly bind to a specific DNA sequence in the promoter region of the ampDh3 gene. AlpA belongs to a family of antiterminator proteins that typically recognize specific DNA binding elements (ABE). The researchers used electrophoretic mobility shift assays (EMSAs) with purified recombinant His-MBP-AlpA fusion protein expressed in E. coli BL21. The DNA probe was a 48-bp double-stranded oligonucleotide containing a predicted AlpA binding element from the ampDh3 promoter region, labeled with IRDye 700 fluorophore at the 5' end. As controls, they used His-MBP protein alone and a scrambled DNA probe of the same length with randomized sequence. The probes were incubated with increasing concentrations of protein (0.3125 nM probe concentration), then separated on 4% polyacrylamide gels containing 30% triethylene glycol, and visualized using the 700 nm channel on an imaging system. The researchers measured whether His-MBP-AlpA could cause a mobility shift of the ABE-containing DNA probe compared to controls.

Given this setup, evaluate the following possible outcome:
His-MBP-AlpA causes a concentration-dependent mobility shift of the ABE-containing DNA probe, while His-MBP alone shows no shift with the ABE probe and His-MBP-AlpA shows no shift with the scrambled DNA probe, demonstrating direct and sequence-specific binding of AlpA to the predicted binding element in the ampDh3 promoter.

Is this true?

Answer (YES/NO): NO